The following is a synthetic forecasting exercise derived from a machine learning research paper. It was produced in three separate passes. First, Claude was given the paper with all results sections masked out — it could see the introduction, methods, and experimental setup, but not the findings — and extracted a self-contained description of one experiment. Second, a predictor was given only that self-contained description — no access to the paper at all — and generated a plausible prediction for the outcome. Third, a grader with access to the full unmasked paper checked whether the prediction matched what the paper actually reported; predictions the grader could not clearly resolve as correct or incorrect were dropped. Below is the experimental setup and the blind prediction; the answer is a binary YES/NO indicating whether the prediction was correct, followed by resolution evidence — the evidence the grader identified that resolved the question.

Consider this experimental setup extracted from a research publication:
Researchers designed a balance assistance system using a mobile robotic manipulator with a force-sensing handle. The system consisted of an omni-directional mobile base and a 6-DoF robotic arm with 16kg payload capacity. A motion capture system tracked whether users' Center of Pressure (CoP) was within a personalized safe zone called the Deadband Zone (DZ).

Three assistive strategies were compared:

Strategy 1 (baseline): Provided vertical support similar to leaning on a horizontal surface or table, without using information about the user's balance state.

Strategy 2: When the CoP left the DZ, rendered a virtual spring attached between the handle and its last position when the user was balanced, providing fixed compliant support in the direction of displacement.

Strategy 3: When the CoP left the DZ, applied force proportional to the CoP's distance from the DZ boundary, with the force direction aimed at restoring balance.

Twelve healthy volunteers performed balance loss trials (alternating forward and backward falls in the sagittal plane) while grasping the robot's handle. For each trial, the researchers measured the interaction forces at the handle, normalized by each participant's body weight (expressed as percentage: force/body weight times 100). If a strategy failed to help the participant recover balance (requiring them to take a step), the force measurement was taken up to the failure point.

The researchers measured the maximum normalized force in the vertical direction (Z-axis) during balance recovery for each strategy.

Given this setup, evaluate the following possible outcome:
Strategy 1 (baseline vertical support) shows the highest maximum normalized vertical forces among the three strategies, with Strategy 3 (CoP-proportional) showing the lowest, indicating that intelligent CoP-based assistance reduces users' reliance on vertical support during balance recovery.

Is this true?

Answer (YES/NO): NO